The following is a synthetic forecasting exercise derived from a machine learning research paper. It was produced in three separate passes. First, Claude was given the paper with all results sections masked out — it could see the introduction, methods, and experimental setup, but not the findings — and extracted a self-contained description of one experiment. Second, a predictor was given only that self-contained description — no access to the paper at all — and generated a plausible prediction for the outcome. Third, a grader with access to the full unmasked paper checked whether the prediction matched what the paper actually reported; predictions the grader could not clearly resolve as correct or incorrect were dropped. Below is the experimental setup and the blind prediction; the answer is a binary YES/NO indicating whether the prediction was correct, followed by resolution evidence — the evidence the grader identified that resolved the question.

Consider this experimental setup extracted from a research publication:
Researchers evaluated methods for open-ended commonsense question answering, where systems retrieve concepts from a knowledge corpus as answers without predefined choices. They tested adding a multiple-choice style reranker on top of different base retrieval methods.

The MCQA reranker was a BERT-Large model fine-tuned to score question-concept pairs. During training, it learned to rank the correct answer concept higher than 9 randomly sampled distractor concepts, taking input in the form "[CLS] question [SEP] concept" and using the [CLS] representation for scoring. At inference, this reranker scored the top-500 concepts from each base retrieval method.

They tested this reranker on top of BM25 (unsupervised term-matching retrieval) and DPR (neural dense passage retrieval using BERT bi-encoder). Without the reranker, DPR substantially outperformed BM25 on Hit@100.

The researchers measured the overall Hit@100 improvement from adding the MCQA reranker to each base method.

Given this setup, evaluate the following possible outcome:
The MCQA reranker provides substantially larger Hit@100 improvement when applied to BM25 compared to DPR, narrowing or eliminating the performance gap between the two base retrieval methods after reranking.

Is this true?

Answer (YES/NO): YES